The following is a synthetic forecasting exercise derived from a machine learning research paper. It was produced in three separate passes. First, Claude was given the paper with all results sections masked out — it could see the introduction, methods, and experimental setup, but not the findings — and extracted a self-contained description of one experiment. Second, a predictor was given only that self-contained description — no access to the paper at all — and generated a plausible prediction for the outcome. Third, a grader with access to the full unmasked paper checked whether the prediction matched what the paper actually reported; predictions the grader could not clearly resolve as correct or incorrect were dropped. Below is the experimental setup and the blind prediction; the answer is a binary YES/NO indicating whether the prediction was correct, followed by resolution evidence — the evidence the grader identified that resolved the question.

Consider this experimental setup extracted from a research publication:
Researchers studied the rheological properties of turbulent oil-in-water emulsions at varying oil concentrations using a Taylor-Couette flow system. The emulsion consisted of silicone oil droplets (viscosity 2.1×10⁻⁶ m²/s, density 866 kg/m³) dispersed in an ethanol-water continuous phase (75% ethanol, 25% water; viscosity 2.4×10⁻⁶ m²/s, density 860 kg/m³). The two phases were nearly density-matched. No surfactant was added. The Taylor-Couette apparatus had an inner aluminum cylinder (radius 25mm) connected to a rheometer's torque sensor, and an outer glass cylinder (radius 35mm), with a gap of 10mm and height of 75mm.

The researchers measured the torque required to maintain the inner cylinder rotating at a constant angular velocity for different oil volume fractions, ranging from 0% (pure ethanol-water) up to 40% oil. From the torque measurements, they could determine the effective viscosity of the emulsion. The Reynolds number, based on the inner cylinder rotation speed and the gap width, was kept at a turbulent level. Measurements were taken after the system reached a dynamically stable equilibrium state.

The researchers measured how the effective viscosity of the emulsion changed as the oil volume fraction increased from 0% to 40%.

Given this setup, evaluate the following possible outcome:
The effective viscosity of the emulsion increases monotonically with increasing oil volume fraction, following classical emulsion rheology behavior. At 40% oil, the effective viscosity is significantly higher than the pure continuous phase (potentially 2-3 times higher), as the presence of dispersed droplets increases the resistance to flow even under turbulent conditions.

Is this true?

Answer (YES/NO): NO